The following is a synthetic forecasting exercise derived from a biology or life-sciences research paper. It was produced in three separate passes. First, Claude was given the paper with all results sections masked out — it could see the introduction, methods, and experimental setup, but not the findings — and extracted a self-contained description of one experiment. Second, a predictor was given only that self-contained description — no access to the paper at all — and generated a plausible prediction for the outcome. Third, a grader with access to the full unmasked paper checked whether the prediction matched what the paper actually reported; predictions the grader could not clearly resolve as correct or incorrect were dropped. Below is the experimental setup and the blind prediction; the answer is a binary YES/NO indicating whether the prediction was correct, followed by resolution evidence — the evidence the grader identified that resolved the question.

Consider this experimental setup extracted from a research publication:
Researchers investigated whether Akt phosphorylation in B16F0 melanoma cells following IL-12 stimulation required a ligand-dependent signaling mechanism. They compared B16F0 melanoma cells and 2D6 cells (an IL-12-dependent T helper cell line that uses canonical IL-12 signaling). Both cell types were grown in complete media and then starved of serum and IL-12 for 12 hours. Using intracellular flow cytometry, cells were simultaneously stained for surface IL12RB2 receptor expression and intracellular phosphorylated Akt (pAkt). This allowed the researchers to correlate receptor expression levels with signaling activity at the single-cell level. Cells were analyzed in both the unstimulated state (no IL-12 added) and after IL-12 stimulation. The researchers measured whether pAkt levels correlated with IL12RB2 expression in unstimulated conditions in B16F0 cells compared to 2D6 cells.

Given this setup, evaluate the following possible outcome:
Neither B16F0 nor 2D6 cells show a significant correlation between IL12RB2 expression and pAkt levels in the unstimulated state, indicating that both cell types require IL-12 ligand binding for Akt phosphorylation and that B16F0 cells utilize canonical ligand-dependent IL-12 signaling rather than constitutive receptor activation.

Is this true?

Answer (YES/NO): NO